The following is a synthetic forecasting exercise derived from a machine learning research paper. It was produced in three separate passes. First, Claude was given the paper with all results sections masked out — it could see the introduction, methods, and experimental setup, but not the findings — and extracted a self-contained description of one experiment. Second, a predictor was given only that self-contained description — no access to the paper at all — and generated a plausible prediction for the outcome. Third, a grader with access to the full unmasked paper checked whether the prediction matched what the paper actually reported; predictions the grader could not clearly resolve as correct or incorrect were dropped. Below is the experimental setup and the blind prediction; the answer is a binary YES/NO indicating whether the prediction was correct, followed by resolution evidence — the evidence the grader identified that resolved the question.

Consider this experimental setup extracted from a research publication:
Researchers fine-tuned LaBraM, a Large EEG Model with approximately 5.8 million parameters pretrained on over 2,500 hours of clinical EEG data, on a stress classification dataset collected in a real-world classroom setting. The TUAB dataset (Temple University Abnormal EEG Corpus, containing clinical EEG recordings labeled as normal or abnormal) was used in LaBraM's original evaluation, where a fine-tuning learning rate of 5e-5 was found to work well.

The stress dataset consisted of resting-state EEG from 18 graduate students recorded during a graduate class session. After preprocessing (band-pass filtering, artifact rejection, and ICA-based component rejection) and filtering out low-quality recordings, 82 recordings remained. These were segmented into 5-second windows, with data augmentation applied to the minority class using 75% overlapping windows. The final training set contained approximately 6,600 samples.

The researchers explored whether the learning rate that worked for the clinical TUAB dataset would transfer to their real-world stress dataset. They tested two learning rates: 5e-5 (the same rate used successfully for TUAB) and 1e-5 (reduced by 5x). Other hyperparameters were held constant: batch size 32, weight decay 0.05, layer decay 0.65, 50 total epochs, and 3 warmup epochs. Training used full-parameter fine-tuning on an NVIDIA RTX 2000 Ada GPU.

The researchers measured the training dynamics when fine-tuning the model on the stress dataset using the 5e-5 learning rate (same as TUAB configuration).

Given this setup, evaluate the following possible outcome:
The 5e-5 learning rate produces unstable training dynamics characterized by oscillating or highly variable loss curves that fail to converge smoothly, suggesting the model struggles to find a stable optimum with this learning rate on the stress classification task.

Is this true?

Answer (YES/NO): NO